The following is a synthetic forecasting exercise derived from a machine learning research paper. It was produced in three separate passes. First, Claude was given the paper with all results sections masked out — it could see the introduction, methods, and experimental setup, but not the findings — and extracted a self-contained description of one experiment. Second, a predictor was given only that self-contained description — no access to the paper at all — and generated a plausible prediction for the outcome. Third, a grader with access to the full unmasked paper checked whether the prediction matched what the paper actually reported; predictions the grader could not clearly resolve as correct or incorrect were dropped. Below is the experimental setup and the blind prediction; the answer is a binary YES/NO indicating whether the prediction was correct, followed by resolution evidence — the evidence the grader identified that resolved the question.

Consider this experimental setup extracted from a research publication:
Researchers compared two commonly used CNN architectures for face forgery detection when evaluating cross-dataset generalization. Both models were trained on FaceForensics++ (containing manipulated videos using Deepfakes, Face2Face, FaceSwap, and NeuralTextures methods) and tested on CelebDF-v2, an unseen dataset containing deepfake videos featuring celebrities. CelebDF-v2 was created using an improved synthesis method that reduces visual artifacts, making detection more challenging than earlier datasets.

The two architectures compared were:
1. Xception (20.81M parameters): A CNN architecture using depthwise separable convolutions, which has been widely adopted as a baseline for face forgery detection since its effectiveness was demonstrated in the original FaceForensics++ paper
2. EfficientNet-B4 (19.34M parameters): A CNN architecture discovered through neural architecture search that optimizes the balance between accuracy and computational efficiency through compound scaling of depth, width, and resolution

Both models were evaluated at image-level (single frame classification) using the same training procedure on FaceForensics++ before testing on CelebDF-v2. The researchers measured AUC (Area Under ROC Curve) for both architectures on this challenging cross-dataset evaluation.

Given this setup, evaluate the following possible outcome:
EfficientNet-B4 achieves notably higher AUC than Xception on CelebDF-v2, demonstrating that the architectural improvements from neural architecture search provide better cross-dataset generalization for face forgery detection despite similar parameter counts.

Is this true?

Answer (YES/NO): NO